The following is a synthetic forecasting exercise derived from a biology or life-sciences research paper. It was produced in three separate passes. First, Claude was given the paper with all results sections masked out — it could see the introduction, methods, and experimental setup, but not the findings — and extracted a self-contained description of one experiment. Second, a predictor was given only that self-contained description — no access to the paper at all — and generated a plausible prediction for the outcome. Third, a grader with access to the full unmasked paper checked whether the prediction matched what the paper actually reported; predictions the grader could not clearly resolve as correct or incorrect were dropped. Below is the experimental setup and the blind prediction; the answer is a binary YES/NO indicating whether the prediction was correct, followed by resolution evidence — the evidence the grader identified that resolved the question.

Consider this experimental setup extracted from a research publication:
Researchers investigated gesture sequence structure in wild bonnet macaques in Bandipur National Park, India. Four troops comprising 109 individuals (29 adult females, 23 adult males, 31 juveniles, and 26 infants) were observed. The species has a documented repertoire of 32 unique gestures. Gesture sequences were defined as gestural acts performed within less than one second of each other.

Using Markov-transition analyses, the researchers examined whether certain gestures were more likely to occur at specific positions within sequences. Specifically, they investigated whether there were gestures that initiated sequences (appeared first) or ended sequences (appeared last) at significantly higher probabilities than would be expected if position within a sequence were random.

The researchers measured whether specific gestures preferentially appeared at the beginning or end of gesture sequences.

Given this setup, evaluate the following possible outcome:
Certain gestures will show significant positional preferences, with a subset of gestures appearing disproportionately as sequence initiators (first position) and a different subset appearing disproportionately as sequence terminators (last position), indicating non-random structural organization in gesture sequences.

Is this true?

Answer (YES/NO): YES